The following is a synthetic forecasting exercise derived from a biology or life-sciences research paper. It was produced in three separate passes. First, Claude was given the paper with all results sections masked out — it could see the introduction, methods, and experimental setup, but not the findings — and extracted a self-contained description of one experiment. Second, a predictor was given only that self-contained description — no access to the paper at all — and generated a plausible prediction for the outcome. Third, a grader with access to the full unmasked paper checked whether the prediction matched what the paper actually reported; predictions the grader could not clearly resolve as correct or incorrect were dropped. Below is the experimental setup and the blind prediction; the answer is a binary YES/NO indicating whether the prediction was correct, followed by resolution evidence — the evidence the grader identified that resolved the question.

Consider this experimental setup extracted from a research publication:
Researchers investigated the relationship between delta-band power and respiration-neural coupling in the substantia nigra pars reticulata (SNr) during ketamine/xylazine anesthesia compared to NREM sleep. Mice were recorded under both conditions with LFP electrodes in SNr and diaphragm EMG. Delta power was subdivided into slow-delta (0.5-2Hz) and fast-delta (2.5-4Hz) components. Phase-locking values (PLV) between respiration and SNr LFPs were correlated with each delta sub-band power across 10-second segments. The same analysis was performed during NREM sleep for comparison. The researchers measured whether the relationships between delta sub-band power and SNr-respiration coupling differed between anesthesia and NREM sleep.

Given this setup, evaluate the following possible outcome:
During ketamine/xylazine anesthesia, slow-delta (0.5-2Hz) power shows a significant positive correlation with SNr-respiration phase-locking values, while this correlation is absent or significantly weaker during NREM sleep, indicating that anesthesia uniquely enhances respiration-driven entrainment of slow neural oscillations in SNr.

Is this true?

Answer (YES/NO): NO